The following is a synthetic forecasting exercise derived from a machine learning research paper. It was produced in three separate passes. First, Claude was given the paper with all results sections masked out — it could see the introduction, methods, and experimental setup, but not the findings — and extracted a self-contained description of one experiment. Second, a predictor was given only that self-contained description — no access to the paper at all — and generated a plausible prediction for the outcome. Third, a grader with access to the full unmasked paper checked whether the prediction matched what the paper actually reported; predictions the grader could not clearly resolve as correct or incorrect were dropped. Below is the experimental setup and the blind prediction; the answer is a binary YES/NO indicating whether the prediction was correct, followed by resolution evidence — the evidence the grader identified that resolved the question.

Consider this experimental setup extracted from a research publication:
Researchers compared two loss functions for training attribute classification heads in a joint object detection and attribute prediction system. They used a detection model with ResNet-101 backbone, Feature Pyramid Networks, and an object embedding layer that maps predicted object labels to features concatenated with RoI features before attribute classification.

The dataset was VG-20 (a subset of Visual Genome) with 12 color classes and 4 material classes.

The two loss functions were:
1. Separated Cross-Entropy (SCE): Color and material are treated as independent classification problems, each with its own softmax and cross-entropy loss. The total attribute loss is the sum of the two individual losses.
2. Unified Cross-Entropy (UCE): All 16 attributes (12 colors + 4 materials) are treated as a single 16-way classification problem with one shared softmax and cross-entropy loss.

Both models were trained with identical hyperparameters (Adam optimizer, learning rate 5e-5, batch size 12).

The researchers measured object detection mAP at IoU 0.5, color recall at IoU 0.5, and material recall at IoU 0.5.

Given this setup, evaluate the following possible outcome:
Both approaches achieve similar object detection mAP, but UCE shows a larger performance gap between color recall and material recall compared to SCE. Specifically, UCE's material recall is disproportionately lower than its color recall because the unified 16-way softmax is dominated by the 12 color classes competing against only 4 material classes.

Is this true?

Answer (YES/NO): NO